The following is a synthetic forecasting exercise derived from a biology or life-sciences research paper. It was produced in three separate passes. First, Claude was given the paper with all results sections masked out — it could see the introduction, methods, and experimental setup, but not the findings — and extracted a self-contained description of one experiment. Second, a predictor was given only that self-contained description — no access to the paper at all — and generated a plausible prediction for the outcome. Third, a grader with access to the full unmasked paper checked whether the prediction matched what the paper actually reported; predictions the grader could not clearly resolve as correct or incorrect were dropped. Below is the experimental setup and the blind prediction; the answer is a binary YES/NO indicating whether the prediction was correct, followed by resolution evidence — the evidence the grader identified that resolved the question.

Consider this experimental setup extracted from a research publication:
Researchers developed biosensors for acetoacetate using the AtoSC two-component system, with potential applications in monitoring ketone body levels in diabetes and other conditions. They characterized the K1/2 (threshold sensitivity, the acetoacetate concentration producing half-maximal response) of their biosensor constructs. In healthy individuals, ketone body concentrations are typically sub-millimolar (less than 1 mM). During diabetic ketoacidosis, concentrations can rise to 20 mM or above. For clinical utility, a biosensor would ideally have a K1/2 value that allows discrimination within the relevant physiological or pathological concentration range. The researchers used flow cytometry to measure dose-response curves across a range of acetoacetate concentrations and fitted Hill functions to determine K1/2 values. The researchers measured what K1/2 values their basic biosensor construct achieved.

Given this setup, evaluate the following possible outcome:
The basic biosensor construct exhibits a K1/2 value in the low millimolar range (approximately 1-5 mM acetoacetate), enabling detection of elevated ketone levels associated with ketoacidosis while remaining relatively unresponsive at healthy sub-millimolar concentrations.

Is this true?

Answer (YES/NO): NO